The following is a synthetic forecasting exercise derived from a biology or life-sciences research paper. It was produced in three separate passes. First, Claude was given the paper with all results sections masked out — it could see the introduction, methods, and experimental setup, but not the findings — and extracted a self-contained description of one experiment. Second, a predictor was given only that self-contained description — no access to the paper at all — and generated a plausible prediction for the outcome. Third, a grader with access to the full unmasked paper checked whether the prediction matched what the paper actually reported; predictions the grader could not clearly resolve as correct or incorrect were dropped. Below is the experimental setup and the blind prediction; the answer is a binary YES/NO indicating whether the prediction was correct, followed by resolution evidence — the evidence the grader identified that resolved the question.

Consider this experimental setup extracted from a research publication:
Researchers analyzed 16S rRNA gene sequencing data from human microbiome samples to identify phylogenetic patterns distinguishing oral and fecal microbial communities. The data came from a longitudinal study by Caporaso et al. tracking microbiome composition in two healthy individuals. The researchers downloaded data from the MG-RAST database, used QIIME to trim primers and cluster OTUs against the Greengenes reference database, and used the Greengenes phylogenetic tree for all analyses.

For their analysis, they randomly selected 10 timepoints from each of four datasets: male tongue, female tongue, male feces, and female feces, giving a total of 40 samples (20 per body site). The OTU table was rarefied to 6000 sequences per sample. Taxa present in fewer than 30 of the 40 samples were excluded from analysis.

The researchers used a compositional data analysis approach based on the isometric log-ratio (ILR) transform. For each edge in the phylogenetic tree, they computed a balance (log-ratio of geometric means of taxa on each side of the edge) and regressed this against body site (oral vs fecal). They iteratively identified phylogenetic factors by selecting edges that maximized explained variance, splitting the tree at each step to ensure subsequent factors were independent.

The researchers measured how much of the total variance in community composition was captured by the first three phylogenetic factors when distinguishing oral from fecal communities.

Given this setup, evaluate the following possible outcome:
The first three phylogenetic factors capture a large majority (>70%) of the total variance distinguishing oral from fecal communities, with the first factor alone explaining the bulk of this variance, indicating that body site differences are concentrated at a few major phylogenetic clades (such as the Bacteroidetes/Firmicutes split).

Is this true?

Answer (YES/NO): NO